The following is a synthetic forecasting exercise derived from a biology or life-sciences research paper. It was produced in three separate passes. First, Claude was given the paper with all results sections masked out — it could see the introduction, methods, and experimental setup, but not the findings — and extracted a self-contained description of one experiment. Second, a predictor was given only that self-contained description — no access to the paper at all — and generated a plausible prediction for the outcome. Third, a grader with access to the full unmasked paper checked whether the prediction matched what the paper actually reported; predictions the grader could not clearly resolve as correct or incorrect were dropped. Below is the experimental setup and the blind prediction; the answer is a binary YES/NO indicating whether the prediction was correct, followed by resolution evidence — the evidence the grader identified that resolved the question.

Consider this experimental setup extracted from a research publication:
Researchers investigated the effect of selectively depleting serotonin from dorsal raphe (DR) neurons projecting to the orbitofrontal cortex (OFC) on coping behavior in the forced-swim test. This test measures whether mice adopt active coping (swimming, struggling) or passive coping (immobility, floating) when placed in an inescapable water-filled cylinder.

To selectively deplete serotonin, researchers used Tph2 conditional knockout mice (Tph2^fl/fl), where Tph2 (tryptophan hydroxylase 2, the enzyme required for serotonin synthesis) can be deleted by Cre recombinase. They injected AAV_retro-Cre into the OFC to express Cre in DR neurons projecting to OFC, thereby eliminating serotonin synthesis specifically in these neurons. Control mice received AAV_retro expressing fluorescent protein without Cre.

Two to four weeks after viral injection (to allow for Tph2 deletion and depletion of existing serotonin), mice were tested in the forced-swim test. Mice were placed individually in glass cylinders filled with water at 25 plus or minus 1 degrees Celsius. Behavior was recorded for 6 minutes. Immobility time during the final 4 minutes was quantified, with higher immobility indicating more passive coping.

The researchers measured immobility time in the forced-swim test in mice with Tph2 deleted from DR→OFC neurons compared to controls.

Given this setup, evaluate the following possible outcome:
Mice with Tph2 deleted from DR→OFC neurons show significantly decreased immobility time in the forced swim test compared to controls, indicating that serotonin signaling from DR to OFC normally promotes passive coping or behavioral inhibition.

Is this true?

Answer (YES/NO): NO